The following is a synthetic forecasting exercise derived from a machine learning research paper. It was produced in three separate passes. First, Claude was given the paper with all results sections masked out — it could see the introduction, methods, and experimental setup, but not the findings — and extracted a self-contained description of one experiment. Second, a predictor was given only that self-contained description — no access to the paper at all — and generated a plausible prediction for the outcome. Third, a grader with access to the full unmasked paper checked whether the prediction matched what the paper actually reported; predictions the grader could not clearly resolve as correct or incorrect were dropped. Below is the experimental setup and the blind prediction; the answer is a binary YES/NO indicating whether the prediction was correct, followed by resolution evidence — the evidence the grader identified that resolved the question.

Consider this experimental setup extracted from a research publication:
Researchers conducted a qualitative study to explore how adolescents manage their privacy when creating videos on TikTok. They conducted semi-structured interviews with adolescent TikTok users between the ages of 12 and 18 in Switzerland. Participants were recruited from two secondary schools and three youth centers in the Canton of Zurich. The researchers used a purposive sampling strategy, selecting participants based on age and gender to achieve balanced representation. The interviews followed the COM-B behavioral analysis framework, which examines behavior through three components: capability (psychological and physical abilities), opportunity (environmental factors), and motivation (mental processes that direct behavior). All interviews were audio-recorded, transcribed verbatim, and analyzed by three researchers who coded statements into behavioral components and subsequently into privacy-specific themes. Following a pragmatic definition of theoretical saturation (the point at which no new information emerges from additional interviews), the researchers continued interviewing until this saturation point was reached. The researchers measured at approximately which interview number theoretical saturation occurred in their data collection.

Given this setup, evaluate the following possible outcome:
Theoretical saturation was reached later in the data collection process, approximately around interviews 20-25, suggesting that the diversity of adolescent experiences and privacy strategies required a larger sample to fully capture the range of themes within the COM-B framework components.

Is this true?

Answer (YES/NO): NO